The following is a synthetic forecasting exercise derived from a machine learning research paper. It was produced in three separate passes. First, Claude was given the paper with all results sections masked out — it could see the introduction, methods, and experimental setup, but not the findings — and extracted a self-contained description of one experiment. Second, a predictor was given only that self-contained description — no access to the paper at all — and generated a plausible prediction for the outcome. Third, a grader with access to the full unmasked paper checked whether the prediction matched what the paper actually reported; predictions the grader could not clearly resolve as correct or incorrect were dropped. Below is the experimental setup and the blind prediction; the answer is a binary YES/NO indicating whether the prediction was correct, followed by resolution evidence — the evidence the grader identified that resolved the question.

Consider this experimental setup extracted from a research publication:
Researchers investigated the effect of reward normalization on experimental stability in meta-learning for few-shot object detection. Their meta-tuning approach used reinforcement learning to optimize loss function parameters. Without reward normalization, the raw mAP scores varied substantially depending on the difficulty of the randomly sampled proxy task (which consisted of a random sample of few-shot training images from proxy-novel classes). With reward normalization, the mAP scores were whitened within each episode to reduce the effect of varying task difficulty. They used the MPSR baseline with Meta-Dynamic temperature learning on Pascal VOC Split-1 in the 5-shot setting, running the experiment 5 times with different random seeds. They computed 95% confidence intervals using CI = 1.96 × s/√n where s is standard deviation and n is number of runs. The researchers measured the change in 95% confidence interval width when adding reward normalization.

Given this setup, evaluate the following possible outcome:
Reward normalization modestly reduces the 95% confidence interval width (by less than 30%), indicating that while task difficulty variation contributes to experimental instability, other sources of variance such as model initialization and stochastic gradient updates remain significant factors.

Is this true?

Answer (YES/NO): NO